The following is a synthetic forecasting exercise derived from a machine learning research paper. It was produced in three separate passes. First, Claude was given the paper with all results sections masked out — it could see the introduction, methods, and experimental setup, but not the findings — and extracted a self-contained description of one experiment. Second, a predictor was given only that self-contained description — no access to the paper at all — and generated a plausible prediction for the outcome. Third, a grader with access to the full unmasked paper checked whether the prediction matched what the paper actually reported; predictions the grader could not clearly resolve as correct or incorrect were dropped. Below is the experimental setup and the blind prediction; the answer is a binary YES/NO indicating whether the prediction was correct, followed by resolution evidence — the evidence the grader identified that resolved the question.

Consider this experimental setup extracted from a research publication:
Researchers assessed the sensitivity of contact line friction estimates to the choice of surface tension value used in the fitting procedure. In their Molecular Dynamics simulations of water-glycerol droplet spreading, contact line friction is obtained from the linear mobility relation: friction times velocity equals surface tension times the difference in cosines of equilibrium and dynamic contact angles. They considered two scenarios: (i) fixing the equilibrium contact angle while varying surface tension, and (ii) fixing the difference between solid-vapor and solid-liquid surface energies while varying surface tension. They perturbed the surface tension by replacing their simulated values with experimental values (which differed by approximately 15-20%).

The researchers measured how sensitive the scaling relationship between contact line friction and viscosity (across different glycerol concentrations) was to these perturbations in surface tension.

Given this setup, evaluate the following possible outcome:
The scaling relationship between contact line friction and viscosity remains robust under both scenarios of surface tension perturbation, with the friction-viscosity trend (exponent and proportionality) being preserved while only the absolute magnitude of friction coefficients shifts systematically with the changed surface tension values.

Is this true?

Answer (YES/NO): YES